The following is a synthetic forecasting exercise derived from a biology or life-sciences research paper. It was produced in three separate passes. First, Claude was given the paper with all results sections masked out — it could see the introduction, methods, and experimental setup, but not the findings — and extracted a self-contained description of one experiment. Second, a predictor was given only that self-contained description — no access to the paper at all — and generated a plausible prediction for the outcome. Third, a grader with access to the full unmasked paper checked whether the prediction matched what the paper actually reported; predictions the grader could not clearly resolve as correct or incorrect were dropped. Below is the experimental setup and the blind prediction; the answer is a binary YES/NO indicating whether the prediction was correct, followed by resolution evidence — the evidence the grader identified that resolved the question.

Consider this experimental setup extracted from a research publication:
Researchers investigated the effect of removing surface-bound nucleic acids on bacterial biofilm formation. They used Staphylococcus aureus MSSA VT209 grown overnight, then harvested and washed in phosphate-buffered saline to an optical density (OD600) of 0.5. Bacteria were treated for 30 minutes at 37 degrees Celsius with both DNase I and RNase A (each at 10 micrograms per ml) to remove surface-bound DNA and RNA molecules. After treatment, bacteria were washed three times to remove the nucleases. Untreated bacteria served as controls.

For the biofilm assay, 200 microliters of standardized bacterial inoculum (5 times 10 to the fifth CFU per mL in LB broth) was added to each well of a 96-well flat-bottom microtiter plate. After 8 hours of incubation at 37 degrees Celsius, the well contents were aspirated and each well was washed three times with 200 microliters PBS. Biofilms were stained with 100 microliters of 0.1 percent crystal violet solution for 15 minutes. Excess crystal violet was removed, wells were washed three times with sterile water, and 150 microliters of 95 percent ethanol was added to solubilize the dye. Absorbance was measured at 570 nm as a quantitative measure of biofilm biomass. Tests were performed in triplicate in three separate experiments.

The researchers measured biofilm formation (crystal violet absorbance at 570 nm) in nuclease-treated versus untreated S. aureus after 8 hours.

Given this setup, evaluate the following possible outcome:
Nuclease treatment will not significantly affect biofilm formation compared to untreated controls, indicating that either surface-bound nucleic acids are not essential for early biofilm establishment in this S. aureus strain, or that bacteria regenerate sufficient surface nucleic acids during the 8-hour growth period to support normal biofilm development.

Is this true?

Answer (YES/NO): YES